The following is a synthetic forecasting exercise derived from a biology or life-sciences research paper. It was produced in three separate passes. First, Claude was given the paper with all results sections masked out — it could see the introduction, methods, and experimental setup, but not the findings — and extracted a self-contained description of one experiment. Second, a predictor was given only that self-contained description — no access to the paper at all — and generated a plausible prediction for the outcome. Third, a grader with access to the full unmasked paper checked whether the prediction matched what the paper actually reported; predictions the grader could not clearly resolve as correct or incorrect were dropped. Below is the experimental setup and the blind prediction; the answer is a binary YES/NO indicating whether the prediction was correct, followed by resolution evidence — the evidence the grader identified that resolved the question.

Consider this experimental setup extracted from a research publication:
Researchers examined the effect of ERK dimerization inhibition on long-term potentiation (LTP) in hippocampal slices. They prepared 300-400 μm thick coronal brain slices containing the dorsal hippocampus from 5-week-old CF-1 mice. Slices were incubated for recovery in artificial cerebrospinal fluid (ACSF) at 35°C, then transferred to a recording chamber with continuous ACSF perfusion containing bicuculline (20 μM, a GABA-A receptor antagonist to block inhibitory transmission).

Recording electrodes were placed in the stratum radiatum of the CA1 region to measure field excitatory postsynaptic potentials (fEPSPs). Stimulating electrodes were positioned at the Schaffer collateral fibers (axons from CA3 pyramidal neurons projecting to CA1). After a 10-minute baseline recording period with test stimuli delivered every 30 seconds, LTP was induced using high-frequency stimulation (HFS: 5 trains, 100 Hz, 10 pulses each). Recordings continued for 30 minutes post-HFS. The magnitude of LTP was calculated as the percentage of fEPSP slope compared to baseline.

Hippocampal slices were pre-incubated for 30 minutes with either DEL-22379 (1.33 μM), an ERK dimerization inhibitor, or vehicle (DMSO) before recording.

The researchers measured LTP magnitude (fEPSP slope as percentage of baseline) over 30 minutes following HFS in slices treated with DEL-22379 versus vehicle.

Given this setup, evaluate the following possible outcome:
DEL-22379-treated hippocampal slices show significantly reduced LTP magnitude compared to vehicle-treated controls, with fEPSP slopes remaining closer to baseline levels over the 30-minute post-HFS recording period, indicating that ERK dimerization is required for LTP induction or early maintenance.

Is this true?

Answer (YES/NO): NO